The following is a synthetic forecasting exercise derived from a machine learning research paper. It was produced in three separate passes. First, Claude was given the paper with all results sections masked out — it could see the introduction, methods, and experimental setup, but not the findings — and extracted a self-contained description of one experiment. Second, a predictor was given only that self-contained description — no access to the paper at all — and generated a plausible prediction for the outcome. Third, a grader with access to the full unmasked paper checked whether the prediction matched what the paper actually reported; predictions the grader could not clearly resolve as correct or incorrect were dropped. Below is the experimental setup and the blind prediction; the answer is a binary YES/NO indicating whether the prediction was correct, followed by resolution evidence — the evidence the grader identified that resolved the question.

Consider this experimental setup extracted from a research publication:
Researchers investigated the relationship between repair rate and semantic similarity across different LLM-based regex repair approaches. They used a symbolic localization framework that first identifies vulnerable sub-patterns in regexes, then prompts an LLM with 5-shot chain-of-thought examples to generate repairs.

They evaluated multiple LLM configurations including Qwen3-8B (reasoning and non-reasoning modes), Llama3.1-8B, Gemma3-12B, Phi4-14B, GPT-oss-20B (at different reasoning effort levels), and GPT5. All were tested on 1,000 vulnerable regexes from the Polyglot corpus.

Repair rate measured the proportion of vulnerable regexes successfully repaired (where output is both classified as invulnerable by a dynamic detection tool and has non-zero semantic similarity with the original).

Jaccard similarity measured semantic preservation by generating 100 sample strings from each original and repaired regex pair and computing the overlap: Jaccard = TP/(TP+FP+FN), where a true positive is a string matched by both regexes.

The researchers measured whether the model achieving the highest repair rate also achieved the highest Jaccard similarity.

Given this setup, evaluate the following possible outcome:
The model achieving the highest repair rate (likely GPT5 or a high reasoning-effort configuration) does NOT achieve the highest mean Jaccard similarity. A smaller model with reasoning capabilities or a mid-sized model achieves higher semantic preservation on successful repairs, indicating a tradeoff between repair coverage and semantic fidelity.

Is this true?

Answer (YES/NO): NO